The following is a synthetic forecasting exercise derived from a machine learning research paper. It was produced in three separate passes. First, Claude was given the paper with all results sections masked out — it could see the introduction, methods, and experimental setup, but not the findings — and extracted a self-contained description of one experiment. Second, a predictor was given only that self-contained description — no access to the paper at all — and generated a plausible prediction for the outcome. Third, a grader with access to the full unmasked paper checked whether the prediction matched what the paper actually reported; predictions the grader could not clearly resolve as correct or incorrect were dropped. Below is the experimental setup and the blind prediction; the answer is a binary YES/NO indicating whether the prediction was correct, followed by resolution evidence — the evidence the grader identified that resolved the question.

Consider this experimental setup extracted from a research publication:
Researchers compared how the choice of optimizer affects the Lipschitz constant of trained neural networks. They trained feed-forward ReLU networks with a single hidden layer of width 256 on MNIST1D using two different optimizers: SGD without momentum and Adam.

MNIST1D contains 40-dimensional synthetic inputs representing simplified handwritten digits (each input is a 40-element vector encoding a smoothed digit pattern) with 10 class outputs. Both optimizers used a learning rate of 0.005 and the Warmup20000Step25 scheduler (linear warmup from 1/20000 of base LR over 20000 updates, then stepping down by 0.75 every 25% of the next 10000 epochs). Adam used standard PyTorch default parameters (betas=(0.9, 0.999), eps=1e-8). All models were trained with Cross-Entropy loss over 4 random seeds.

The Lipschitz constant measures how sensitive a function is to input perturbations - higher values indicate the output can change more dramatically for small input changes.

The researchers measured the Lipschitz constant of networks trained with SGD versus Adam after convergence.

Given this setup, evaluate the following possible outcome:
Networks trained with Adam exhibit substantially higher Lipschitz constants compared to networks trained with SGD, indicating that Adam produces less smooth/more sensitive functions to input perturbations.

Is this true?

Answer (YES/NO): YES